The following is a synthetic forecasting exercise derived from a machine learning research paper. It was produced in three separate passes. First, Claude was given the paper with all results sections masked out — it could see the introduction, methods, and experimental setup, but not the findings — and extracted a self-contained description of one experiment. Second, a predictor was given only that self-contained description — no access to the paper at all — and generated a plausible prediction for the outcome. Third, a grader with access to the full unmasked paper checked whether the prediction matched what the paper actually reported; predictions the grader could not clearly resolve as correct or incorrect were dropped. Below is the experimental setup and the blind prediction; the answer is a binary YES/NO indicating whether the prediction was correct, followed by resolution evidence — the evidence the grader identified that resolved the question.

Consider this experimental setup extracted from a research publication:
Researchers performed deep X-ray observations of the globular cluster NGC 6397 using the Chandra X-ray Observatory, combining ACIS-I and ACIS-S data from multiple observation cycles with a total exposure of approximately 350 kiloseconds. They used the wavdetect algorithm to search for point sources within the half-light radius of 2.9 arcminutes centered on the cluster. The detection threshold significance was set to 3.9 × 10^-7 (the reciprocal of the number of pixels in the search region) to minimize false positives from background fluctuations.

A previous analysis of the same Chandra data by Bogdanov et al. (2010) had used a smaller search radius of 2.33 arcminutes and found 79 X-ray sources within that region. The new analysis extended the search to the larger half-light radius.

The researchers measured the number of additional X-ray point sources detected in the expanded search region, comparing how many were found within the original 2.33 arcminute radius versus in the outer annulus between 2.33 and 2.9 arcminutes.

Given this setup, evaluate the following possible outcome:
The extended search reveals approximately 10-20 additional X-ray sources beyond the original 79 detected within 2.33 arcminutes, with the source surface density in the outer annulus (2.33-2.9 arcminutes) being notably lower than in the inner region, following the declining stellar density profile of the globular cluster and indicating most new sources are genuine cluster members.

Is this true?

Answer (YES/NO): NO